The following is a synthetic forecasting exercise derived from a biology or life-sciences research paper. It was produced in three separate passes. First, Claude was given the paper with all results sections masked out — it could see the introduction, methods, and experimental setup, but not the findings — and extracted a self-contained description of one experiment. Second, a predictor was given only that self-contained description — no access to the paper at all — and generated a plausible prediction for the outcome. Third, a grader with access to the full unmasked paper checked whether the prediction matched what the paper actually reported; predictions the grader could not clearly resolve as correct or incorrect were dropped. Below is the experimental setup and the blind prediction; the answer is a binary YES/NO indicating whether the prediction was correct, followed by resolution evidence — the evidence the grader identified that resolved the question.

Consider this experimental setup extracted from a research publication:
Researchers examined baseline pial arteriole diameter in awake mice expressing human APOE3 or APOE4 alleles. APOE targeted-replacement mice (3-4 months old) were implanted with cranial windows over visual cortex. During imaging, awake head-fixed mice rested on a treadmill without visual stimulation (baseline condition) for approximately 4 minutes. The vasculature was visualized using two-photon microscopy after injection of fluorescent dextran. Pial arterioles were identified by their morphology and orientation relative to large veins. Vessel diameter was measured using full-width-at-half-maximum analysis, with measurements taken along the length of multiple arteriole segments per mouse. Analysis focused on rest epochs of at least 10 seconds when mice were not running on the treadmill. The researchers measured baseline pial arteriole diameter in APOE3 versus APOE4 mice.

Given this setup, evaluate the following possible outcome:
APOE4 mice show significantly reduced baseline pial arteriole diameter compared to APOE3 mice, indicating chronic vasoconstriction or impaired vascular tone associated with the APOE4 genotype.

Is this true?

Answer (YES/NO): NO